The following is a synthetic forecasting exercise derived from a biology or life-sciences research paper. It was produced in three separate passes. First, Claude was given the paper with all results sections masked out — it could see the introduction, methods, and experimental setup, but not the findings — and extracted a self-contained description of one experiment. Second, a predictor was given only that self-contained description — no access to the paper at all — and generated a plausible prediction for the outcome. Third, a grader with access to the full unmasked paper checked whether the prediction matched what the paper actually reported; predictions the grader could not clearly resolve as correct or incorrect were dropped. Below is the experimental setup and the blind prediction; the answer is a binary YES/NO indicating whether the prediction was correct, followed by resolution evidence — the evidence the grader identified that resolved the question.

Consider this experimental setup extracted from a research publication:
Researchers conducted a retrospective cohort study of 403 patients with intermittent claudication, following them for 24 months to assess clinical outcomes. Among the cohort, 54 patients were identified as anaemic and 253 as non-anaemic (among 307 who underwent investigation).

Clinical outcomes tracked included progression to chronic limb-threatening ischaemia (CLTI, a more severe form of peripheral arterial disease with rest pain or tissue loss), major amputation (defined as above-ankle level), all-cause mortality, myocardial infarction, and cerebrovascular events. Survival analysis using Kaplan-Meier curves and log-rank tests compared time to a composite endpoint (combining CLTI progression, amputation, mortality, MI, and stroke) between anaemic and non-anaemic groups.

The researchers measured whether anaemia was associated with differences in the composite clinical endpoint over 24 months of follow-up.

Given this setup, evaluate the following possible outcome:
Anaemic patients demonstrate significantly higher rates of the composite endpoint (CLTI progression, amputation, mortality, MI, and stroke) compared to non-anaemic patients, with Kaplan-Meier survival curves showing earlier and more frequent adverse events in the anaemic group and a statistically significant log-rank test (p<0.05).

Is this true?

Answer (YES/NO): NO